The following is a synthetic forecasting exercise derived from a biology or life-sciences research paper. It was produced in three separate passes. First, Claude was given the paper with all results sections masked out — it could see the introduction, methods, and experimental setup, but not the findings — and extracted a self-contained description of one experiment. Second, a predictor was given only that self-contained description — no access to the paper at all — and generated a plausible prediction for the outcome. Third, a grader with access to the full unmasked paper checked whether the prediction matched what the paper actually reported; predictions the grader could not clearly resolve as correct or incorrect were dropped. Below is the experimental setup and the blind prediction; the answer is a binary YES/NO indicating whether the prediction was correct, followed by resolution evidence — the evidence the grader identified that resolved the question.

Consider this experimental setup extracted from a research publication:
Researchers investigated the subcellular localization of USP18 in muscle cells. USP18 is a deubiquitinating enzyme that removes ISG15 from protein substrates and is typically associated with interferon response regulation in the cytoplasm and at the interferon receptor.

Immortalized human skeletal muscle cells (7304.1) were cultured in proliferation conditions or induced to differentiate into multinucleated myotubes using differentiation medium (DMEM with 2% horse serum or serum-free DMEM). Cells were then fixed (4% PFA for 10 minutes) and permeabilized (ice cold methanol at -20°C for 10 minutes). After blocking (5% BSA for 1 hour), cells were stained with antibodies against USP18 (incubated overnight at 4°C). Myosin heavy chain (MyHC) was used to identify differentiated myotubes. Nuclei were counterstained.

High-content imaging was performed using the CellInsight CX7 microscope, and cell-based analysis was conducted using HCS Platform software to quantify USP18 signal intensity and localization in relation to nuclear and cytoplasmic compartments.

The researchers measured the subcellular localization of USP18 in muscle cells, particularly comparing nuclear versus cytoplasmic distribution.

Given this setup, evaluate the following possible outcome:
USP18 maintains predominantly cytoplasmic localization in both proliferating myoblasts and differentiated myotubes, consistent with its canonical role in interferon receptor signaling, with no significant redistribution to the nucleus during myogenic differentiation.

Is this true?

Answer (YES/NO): NO